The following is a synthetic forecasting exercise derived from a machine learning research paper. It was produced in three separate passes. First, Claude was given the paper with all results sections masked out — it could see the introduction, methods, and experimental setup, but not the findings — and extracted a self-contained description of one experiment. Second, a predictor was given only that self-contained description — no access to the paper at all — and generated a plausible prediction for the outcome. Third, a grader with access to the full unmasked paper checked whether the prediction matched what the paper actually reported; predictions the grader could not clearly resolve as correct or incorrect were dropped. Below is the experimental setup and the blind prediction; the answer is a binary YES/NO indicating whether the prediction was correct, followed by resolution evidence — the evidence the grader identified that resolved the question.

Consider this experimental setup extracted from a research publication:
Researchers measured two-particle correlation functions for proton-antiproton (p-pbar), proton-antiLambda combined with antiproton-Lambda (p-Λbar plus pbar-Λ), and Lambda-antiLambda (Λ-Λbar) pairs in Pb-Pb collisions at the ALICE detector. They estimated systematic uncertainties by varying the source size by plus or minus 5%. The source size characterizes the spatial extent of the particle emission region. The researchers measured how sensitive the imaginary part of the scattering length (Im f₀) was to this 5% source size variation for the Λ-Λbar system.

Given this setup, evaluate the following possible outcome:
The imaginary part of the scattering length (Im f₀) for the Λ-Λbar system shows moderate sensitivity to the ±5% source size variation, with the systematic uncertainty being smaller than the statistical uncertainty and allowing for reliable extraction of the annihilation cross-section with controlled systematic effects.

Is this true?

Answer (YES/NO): NO